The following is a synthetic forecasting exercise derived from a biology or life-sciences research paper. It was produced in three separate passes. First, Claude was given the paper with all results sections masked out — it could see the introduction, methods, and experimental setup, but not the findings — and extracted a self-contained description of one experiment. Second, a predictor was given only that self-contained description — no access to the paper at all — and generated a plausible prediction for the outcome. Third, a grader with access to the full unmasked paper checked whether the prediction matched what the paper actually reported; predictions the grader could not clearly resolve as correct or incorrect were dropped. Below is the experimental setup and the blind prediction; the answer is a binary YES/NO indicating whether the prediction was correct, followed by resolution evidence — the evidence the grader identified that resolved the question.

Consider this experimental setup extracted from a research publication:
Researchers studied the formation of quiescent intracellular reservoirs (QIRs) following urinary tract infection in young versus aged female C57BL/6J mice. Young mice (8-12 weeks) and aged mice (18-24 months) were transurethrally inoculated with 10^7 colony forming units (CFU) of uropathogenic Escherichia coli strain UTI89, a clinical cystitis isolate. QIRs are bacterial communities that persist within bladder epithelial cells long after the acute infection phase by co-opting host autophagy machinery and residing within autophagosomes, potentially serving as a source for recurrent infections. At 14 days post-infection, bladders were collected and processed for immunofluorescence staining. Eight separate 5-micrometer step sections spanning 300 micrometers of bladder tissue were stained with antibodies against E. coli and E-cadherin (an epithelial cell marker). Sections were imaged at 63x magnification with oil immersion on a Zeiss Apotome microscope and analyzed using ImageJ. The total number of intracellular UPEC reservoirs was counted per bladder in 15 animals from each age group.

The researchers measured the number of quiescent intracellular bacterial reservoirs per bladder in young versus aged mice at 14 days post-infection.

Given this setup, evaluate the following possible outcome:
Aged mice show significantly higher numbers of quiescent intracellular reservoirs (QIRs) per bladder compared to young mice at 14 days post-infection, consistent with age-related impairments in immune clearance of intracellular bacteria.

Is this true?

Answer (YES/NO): YES